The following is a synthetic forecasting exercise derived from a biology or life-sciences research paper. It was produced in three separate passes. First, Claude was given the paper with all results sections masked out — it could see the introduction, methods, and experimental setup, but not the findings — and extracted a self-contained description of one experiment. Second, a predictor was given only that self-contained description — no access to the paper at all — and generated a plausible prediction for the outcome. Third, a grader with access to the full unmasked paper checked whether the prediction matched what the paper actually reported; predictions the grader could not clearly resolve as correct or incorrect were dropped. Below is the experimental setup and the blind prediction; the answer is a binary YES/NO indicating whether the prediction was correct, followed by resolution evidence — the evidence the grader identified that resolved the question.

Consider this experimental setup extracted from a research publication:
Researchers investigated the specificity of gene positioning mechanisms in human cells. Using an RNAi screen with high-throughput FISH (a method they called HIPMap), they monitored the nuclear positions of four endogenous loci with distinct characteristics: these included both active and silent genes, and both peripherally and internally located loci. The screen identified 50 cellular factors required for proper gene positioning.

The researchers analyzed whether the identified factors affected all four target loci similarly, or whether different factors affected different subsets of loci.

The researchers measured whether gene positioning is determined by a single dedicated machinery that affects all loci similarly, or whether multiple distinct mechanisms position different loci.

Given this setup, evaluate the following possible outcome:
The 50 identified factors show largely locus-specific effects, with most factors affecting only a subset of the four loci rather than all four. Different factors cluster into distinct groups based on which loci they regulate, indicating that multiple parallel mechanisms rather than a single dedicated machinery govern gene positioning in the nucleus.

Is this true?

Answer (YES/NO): YES